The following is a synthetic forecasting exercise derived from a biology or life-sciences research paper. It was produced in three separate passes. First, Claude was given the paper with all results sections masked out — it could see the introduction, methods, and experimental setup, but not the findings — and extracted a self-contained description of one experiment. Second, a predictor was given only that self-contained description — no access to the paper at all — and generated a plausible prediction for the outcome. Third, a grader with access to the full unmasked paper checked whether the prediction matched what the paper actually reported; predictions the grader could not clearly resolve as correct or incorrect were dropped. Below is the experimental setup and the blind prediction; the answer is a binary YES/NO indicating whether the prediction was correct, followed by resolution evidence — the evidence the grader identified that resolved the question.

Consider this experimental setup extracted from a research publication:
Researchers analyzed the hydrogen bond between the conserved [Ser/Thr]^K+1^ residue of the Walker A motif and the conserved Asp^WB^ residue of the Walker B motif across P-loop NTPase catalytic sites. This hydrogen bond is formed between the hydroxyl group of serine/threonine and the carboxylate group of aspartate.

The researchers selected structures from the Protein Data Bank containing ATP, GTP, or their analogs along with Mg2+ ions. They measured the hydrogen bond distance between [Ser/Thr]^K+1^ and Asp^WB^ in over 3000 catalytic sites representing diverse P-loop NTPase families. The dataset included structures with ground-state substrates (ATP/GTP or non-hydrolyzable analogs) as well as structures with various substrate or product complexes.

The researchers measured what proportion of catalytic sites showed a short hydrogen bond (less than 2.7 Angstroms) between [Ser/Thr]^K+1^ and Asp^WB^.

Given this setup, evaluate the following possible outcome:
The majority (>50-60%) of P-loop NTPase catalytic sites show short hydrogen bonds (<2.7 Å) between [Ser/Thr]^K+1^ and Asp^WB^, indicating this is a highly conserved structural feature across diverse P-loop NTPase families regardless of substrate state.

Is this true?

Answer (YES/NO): YES